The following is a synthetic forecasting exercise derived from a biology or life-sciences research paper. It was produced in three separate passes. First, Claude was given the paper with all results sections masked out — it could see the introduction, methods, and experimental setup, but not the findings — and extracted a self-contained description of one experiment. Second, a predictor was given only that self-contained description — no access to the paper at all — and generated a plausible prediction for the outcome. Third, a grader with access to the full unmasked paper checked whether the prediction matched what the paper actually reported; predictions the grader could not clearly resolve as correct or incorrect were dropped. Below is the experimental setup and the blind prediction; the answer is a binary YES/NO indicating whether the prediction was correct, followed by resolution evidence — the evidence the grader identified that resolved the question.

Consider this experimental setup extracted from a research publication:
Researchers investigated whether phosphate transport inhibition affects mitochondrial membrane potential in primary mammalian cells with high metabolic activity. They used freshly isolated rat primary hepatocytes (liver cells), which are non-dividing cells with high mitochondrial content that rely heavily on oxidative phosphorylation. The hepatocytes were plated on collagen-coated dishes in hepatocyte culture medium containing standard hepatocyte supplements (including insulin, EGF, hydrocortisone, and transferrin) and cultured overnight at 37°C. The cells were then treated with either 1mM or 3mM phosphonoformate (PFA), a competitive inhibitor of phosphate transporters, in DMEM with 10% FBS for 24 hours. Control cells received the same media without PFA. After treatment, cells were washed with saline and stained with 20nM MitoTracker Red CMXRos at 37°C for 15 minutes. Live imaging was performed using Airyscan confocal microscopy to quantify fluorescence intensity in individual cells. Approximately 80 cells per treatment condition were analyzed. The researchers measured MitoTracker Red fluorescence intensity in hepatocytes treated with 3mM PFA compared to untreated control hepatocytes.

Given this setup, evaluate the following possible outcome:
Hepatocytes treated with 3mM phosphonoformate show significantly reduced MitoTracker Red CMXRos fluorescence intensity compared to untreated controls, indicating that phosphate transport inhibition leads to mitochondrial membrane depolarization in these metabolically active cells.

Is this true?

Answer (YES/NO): NO